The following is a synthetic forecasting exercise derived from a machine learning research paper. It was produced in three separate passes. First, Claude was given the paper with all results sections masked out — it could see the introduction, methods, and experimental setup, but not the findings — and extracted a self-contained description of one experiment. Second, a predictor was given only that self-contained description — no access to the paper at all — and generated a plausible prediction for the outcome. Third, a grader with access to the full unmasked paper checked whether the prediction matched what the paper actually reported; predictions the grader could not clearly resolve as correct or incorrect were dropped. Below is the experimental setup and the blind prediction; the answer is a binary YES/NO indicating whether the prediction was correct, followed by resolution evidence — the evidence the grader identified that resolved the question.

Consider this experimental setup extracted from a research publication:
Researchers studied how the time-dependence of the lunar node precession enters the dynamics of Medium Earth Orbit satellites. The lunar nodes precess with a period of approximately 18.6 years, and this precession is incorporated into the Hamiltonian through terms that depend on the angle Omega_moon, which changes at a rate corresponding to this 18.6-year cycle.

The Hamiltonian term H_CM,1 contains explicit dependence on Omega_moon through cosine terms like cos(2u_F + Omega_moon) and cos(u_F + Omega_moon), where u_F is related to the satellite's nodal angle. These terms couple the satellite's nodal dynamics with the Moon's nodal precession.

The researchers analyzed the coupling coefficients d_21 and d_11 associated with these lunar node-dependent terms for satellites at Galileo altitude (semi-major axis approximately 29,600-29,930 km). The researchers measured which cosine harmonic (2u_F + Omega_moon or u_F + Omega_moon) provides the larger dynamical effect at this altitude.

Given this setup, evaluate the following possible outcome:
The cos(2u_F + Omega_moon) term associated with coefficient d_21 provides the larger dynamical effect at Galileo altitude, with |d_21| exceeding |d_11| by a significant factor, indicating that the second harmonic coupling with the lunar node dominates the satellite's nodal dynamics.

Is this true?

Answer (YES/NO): NO